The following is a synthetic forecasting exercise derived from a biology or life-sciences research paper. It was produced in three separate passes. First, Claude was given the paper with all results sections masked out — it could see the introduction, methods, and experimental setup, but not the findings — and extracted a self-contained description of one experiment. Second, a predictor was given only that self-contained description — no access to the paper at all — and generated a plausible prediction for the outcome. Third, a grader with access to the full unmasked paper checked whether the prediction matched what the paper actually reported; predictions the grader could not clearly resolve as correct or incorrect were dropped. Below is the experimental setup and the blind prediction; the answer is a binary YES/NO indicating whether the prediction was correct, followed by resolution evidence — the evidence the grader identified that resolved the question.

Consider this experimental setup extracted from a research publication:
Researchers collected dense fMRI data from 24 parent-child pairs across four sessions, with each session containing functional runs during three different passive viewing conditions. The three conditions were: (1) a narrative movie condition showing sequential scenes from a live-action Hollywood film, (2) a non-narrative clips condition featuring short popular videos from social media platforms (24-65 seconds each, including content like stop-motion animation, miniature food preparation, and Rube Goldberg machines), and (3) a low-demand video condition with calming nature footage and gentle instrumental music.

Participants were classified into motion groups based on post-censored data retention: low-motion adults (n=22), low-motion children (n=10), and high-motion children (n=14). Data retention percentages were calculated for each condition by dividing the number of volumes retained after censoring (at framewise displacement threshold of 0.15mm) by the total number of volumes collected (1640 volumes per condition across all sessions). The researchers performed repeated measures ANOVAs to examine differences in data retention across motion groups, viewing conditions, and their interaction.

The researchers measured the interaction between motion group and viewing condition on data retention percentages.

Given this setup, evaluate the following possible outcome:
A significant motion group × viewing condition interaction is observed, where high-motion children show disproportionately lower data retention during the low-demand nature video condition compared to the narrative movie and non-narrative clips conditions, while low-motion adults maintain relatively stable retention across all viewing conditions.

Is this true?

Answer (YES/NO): YES